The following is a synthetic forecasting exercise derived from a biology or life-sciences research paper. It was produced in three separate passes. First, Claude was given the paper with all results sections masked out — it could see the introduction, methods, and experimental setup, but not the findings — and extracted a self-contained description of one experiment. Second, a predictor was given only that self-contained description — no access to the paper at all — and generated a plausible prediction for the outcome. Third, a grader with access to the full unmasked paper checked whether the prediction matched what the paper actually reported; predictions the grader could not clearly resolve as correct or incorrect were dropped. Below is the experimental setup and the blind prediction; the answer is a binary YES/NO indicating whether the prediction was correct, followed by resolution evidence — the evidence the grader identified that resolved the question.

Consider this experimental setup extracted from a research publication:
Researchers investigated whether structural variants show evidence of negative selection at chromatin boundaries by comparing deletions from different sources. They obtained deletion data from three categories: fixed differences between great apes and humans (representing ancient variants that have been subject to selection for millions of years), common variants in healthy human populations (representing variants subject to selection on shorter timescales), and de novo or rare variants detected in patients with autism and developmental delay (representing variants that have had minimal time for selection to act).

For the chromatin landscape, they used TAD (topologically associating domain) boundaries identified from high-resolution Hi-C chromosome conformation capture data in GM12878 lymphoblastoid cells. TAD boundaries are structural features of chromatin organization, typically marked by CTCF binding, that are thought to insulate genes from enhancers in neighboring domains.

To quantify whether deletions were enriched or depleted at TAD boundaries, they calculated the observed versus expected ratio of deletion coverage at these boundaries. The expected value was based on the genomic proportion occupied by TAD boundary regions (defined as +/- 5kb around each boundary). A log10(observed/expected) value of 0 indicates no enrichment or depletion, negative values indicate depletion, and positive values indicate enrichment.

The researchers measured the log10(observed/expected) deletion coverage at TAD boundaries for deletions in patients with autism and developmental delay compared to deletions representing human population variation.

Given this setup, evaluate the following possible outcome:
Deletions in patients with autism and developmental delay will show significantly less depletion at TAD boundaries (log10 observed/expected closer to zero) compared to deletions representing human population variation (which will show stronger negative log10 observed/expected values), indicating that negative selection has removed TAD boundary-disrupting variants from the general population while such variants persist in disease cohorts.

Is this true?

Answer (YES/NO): YES